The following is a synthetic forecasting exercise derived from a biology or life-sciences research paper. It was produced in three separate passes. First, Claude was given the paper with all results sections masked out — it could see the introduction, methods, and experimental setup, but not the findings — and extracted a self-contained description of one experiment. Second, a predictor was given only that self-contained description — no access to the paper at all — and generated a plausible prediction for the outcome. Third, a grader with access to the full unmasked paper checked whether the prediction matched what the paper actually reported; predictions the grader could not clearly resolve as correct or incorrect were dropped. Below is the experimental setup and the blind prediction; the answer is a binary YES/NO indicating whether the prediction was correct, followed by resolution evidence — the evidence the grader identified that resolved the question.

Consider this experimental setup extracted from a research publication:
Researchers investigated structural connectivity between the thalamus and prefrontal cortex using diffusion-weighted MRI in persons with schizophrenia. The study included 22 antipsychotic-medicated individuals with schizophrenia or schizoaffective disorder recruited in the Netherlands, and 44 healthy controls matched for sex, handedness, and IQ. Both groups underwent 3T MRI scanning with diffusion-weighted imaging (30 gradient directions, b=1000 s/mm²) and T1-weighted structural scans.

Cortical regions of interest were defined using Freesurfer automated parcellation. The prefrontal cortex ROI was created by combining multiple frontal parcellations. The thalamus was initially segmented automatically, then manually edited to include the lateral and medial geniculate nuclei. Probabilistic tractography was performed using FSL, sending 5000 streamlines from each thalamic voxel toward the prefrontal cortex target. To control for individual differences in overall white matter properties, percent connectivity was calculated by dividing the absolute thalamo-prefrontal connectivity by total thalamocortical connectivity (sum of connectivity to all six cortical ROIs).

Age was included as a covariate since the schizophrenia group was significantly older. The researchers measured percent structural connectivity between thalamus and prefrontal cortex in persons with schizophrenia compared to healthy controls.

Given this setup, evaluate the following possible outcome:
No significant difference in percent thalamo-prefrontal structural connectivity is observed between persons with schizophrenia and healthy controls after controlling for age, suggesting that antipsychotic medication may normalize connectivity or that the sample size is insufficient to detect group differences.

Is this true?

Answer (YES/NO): NO